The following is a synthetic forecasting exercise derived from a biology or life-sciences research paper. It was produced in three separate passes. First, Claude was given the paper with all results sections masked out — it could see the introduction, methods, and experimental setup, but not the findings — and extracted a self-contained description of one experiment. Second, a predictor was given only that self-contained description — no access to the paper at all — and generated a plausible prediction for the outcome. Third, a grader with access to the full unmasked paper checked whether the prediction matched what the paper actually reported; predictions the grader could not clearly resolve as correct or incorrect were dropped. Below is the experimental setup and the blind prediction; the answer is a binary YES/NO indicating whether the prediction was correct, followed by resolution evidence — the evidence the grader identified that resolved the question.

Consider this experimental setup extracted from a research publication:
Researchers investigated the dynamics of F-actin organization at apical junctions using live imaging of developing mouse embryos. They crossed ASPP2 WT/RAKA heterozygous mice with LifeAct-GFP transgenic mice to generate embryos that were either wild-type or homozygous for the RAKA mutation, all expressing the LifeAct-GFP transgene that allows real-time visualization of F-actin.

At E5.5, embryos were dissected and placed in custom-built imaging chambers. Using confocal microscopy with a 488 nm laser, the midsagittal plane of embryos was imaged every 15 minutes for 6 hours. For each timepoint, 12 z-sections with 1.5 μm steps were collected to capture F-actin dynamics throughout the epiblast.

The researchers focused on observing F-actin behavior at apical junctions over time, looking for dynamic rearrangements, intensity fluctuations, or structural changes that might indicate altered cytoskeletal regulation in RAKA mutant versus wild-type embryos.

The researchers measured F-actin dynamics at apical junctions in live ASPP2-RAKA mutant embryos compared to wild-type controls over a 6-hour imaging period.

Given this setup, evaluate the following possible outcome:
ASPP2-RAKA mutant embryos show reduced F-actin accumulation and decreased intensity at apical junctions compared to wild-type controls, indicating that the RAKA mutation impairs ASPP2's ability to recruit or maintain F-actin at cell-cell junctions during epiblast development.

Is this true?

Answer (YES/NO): NO